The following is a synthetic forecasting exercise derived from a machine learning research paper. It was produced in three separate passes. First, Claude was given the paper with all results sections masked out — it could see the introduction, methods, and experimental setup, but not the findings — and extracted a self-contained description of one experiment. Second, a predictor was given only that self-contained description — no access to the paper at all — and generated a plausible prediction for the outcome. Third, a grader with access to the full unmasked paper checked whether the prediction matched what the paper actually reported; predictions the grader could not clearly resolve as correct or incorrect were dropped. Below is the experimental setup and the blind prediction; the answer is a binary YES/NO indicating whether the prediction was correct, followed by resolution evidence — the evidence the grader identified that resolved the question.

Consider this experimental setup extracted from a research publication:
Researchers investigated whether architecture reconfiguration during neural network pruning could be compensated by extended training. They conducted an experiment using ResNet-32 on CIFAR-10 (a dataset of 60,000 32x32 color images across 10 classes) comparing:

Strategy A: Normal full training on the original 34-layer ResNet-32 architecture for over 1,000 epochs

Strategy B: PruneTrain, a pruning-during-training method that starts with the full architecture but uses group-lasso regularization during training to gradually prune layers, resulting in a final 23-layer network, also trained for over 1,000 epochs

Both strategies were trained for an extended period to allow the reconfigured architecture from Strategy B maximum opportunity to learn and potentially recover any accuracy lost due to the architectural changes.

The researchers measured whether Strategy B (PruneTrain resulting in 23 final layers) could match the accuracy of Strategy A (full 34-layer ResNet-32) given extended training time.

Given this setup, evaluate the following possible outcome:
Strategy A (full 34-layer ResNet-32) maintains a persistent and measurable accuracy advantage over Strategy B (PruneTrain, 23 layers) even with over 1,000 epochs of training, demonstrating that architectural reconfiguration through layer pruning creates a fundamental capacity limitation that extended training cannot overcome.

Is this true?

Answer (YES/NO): YES